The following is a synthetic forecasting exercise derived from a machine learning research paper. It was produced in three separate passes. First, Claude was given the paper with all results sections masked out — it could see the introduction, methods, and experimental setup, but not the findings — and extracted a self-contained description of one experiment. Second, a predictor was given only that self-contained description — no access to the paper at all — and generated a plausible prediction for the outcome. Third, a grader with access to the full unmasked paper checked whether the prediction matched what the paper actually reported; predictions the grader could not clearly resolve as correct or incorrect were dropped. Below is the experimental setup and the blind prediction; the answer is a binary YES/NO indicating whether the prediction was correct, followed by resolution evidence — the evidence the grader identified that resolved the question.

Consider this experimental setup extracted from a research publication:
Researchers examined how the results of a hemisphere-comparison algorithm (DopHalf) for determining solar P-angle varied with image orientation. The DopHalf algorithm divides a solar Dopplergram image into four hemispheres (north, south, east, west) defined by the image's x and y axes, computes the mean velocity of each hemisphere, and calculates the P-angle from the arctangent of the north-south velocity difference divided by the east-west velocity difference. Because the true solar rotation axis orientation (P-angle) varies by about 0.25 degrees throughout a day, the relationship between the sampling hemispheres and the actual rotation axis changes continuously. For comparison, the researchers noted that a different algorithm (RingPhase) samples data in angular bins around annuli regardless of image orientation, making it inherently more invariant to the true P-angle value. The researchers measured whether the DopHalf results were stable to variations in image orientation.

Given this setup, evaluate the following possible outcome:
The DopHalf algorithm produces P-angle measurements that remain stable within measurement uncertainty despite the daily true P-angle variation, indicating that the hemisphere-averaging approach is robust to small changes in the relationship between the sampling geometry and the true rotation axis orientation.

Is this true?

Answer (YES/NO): NO